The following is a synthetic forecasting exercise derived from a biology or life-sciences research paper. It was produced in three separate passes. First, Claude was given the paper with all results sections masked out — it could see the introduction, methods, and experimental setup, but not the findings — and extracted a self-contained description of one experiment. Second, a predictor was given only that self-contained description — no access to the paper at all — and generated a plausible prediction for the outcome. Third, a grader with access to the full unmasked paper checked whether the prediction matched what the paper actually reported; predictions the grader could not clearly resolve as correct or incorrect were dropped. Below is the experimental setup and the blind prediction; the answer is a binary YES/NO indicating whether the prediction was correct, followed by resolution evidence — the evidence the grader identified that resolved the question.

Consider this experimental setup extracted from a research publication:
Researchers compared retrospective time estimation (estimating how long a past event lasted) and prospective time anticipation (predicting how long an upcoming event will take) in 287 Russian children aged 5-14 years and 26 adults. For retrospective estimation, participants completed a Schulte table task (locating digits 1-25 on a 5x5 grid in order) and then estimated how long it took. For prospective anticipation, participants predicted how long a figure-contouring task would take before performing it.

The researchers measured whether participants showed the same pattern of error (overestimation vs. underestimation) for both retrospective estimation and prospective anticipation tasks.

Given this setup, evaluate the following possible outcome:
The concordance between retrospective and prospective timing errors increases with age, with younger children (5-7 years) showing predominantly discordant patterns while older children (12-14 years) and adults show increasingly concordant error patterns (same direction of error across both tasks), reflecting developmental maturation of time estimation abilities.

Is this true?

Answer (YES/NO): NO